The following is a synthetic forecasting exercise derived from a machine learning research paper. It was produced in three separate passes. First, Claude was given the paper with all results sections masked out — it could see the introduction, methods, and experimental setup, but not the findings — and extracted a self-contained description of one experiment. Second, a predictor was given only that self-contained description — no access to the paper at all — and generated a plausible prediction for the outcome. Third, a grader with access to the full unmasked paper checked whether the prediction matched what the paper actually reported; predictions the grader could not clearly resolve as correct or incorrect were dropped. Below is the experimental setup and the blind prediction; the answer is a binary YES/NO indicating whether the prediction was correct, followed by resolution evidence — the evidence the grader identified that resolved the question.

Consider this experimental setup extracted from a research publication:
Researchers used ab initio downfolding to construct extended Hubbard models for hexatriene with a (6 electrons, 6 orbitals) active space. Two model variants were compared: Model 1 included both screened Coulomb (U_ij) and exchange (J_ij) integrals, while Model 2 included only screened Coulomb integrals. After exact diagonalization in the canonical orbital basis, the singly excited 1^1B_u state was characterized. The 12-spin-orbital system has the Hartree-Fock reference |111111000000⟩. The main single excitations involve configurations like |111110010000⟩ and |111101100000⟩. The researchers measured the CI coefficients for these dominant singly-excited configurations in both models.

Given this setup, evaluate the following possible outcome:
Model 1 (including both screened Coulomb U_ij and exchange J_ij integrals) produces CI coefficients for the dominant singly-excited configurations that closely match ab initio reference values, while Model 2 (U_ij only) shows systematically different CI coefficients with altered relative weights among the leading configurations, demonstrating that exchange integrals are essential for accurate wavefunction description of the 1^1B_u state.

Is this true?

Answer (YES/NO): NO